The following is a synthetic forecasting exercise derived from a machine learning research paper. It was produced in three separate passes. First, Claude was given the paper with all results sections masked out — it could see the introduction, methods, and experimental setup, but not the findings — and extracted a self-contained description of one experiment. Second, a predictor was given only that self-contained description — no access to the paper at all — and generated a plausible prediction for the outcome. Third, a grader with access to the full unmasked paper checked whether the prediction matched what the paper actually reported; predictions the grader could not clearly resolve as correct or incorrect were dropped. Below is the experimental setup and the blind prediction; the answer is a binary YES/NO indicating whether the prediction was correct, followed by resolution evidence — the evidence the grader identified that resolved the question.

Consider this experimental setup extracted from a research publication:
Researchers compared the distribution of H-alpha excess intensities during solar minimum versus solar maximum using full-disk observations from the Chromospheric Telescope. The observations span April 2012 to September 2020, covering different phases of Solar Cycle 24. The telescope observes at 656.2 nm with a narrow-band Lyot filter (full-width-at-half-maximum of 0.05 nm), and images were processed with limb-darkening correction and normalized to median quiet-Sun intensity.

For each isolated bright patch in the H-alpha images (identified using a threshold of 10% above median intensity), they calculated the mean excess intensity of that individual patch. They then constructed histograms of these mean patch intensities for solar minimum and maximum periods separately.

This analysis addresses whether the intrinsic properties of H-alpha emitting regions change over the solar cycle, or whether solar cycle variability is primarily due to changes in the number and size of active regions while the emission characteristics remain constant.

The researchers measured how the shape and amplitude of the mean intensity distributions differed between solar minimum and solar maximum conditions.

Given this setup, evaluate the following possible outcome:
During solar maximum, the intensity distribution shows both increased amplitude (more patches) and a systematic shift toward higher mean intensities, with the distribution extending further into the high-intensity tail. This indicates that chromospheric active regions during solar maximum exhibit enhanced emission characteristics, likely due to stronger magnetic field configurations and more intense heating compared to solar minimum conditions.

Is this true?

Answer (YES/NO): NO